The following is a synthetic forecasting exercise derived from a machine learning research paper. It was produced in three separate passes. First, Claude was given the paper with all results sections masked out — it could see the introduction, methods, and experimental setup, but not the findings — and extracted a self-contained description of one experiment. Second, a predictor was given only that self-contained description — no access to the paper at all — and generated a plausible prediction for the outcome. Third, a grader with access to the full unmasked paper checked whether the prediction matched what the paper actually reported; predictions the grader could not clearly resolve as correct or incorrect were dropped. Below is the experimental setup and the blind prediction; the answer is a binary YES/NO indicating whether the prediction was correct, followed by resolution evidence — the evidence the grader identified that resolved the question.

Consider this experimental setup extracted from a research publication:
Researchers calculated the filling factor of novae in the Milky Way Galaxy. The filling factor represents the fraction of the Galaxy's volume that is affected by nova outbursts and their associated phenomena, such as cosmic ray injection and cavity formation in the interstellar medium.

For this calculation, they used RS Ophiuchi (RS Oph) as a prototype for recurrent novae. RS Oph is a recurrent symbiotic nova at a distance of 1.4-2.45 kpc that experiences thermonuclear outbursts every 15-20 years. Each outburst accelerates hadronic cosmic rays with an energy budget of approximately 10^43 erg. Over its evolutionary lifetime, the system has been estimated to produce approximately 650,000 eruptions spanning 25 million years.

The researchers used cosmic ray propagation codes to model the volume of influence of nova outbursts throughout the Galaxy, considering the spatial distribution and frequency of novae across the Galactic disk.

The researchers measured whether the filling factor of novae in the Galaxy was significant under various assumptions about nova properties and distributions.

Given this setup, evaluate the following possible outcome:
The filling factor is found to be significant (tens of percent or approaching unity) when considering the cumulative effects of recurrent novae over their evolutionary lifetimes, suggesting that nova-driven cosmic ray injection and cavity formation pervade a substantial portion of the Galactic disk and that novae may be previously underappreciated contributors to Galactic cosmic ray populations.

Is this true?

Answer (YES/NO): NO